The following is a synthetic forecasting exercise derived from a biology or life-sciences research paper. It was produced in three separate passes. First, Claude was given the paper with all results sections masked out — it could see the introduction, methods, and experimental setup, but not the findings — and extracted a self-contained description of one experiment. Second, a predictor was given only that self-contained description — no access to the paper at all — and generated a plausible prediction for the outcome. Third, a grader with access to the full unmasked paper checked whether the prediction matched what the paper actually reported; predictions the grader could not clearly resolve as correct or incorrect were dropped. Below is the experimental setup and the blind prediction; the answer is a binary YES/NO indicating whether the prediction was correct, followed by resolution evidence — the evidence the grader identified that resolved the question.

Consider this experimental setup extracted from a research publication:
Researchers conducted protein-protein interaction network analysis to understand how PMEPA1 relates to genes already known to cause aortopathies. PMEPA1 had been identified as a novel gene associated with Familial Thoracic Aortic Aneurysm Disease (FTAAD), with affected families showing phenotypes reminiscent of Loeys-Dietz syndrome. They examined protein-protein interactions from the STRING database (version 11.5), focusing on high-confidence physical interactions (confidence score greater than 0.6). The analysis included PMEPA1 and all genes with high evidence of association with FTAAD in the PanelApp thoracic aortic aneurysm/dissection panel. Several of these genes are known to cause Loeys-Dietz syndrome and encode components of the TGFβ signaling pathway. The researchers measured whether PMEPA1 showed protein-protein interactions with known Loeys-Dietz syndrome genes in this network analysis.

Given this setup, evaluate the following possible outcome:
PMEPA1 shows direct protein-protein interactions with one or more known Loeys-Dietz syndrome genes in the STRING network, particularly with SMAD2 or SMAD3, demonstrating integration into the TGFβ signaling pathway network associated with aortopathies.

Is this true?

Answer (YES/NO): YES